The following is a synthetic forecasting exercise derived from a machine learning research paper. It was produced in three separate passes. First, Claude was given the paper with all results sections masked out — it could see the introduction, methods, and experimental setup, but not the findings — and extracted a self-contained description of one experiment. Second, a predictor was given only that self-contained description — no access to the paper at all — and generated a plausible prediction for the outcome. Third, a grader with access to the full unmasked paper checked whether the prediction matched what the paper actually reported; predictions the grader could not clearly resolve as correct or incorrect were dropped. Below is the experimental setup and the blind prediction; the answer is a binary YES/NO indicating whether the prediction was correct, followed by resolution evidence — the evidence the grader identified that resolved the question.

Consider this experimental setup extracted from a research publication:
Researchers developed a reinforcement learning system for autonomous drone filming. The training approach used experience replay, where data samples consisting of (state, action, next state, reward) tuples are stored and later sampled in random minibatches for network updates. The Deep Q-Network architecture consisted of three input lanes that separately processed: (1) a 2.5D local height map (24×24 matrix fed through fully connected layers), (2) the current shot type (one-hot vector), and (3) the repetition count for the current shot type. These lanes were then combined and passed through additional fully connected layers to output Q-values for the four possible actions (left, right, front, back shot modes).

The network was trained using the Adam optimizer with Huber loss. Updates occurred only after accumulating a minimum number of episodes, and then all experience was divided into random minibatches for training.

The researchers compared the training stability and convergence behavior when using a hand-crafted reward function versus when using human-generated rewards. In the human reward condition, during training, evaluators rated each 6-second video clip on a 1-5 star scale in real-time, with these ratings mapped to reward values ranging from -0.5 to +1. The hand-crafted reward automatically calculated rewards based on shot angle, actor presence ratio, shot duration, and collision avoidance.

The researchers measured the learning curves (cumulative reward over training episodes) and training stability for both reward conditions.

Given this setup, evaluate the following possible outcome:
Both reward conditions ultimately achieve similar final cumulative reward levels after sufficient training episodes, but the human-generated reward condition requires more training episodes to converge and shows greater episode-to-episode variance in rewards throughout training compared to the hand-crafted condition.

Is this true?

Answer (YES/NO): NO